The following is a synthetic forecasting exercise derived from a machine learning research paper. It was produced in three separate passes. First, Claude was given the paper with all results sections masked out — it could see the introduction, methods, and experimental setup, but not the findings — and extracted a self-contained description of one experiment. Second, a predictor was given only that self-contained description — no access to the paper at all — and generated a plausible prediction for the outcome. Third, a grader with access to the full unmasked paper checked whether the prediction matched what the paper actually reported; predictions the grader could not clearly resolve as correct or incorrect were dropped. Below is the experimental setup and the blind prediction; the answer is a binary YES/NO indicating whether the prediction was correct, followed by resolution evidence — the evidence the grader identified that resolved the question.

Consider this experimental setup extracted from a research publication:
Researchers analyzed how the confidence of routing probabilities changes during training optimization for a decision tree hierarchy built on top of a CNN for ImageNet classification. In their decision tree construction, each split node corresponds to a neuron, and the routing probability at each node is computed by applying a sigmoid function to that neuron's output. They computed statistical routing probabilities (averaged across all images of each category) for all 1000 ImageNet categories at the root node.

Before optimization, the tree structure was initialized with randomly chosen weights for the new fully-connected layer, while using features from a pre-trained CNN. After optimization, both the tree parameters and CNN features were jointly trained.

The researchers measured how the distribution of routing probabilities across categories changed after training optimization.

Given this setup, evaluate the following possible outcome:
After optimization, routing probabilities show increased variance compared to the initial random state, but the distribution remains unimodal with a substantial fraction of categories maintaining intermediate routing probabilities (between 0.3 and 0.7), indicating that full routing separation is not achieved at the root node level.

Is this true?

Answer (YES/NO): NO